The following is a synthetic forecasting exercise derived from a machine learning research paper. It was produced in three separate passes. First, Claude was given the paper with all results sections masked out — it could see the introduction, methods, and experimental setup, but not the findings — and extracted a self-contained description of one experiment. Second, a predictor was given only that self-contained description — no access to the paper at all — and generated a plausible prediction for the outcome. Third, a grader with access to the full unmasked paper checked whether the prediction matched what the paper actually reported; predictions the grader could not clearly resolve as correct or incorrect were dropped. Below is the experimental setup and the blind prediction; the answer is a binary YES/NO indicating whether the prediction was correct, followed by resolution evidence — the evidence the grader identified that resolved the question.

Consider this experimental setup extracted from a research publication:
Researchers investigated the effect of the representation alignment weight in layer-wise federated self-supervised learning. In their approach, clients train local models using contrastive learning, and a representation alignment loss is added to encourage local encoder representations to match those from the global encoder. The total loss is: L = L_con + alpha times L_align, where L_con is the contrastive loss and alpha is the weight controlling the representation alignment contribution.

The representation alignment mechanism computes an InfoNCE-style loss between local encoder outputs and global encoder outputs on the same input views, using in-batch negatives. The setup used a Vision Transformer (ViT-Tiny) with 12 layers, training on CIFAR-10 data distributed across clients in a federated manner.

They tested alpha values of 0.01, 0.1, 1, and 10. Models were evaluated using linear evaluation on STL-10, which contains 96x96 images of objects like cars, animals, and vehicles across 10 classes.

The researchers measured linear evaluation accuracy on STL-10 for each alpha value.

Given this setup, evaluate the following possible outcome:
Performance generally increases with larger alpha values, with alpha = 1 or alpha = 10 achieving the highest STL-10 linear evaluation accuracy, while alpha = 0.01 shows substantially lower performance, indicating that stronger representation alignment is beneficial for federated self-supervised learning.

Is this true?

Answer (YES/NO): NO